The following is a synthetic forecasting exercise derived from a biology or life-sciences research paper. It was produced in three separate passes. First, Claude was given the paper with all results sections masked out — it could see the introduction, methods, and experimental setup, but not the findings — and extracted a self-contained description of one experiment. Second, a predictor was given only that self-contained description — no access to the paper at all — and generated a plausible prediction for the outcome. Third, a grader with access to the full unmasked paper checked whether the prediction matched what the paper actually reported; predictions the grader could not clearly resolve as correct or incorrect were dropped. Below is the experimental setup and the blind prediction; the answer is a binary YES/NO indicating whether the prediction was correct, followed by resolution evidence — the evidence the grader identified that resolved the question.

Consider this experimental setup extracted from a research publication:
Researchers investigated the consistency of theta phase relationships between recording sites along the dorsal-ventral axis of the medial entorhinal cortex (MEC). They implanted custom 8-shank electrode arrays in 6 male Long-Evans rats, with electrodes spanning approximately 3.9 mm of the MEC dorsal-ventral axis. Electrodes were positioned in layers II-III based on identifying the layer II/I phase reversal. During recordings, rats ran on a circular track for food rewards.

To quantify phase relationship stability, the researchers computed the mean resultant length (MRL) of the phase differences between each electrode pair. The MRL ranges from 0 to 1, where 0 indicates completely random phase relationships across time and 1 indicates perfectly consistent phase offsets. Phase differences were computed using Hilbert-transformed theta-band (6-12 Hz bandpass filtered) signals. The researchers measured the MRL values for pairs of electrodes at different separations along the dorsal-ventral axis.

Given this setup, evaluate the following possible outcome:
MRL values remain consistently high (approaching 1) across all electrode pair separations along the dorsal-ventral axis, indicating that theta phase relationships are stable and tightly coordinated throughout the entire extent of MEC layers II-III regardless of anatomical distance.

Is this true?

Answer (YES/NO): NO